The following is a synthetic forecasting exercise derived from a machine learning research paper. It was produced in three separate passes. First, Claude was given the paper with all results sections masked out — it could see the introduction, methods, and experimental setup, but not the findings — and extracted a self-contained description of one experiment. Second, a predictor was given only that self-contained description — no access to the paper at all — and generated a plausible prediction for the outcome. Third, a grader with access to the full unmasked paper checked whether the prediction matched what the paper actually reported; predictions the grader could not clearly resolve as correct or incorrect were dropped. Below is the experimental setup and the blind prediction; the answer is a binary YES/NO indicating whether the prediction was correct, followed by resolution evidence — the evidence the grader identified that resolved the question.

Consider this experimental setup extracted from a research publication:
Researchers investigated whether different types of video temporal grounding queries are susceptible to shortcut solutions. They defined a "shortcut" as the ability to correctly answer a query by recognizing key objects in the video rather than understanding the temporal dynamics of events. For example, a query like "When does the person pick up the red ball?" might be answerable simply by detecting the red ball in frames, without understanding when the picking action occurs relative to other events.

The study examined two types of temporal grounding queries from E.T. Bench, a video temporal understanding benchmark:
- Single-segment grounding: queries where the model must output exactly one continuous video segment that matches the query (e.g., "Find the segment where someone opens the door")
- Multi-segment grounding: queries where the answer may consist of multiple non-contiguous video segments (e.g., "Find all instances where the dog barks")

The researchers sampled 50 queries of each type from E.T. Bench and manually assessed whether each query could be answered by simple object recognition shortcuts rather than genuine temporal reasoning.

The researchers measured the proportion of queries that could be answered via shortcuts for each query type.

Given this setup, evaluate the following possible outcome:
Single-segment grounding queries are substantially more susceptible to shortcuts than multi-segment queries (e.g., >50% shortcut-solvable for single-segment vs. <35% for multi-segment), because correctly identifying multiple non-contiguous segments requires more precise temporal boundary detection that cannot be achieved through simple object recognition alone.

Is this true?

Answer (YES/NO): NO